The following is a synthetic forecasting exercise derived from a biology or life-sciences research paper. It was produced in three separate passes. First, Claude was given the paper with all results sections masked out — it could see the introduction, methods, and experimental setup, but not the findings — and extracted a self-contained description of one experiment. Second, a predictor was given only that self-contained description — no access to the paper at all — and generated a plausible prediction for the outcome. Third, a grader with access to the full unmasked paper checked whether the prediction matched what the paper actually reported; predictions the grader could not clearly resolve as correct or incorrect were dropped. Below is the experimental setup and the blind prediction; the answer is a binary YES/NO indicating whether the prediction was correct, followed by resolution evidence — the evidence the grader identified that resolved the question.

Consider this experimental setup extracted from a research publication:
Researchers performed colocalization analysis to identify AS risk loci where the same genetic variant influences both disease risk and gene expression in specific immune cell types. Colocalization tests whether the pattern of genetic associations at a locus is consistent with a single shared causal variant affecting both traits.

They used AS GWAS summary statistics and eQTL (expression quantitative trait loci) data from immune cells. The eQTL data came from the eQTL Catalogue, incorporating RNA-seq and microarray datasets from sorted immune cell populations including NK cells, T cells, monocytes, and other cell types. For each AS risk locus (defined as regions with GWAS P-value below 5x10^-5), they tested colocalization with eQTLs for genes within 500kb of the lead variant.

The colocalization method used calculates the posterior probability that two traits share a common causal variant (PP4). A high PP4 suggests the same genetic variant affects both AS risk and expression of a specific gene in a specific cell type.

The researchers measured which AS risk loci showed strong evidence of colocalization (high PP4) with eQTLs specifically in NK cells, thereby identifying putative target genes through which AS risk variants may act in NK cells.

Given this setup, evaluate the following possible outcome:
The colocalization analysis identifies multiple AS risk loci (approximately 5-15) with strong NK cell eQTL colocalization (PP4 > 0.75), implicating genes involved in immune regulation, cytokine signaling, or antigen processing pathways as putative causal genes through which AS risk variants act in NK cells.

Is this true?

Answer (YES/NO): YES